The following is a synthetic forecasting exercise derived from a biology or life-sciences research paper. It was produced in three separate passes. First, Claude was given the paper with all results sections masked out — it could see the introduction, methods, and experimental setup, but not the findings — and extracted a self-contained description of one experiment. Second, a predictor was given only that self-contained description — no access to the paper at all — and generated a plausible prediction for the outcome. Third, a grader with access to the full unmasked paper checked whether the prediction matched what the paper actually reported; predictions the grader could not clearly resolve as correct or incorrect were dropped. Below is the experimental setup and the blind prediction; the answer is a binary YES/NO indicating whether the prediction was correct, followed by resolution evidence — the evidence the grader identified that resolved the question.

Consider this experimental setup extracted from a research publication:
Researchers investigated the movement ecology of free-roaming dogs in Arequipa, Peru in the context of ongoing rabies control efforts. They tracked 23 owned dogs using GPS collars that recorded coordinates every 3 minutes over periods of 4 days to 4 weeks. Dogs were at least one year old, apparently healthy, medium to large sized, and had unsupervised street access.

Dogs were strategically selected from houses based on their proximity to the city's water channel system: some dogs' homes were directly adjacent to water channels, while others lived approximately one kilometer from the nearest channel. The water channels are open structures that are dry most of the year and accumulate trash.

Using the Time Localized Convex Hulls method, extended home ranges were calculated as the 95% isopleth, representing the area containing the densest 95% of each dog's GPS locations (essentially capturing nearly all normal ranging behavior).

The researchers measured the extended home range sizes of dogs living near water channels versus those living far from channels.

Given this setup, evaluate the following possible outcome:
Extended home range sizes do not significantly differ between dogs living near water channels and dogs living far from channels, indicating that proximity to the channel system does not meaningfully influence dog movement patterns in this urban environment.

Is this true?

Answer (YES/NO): YES